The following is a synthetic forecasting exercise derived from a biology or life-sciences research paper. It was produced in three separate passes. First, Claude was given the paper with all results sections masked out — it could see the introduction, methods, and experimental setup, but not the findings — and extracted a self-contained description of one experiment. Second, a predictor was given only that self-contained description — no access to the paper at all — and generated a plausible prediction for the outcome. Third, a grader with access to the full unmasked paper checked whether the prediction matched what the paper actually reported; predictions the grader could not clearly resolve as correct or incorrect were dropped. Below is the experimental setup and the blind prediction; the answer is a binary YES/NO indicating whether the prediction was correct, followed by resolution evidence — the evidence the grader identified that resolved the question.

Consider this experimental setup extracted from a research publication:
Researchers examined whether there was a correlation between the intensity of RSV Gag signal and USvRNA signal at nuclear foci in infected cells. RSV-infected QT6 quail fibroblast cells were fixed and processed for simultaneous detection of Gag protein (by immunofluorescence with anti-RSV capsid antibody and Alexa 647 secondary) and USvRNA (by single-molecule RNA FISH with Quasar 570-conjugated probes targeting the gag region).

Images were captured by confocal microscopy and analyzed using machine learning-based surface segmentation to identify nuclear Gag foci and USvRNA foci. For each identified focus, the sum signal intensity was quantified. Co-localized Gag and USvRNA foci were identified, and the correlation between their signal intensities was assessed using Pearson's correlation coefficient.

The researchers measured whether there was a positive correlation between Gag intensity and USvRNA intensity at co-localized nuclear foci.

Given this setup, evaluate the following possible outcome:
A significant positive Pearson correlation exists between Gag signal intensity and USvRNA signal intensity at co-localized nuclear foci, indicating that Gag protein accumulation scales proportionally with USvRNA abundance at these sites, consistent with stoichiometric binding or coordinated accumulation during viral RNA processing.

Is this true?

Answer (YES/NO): NO